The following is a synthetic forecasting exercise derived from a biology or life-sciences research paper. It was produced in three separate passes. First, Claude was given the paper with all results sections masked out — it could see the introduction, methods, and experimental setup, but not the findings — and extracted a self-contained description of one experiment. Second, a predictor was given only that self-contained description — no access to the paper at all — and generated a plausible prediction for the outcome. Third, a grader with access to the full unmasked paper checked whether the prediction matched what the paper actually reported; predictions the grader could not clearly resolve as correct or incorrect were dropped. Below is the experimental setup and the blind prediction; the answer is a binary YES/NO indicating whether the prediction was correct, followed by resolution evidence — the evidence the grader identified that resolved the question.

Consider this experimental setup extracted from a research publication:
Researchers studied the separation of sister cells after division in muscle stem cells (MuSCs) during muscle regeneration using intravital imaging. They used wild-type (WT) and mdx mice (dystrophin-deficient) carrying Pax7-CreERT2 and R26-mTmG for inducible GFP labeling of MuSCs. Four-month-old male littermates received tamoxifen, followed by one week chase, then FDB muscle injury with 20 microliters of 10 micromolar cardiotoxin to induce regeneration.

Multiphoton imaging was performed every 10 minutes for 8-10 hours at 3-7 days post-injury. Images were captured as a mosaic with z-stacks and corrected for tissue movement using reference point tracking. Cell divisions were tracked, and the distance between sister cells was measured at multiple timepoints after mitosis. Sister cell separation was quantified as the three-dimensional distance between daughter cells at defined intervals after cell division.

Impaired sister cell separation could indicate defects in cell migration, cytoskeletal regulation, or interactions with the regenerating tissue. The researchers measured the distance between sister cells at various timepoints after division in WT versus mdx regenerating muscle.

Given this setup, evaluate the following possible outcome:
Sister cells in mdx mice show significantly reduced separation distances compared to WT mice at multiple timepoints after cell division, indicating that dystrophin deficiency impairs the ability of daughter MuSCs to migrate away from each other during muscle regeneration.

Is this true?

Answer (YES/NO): YES